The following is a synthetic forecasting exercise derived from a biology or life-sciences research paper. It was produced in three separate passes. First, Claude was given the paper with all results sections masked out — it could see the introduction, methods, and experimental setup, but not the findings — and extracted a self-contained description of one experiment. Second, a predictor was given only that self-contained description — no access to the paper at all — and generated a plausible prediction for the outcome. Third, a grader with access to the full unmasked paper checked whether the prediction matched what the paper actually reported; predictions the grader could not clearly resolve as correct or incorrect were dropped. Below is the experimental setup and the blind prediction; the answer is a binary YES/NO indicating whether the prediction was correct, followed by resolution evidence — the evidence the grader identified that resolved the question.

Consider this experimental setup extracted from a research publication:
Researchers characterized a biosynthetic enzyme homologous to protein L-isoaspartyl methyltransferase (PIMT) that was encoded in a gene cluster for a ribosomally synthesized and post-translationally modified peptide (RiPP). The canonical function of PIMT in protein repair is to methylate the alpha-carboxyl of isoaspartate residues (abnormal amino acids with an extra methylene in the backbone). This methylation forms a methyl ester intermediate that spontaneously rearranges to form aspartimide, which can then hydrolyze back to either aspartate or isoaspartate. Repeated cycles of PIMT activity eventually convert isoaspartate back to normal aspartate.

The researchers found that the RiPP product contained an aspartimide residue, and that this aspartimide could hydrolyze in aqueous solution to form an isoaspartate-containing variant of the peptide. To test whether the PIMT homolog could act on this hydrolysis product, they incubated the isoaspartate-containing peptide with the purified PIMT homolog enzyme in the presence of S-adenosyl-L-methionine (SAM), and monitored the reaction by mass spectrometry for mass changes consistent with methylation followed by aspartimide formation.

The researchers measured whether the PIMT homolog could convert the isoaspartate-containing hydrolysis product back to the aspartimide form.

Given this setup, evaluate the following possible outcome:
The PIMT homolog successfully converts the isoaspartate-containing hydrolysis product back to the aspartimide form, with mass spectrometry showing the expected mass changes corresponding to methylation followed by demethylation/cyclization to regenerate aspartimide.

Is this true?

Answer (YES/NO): YES